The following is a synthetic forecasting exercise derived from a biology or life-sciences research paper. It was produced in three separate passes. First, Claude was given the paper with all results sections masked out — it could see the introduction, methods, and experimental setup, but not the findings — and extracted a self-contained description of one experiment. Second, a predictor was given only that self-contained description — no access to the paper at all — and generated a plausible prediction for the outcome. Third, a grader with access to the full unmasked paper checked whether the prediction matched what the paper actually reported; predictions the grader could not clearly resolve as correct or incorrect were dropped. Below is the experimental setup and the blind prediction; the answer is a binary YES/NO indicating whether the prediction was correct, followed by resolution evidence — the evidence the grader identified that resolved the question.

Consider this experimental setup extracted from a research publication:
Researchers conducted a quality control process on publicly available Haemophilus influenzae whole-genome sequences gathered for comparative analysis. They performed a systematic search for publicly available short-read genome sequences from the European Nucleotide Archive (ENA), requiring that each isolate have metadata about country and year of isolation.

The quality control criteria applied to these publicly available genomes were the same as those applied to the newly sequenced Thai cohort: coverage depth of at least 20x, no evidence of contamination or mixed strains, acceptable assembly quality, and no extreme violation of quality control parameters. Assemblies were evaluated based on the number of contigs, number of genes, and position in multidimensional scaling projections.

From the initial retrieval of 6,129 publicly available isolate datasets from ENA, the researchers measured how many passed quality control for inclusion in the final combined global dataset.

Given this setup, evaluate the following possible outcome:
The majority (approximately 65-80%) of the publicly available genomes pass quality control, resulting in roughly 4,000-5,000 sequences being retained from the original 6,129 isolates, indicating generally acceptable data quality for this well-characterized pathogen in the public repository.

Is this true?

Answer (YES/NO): NO